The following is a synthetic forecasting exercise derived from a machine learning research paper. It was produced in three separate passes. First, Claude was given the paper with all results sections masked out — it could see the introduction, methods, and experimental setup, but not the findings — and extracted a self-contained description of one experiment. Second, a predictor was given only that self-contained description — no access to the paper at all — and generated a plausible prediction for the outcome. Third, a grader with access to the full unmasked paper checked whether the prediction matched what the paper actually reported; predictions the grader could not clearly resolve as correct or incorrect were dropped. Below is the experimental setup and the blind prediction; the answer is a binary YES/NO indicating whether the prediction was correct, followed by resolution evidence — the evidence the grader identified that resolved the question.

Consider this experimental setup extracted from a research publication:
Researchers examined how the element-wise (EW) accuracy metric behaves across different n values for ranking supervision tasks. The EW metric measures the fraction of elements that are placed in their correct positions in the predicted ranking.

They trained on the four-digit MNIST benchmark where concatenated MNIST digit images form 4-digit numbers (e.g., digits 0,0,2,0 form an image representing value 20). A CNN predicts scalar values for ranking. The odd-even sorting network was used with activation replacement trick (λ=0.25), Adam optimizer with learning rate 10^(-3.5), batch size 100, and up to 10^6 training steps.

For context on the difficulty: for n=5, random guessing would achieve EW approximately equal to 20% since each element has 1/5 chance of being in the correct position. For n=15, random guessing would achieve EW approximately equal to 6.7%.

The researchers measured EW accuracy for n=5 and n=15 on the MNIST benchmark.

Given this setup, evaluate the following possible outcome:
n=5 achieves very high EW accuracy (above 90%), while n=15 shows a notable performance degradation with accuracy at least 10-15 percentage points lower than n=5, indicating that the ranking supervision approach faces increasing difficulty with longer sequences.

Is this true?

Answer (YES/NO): YES